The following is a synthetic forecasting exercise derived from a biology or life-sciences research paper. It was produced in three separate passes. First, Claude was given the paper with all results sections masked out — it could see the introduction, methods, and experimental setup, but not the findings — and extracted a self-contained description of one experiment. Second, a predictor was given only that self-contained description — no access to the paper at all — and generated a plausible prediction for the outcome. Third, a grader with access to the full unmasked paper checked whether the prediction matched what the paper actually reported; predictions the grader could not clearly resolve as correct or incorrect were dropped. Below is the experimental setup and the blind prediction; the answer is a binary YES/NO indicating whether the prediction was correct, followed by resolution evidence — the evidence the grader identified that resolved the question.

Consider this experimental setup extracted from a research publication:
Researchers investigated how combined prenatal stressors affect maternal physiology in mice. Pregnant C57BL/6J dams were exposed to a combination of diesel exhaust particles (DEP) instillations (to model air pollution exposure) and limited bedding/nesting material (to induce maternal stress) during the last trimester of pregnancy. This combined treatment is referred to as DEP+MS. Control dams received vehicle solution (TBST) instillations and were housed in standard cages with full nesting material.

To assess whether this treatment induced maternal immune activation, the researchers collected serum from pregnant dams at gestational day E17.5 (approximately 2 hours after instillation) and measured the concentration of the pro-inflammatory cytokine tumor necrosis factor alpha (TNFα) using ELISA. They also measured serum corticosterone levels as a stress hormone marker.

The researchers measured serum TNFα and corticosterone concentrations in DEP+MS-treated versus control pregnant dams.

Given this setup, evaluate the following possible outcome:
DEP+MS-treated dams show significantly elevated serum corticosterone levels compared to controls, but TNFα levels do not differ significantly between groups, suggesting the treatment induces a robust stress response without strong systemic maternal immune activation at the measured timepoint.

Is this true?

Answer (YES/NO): NO